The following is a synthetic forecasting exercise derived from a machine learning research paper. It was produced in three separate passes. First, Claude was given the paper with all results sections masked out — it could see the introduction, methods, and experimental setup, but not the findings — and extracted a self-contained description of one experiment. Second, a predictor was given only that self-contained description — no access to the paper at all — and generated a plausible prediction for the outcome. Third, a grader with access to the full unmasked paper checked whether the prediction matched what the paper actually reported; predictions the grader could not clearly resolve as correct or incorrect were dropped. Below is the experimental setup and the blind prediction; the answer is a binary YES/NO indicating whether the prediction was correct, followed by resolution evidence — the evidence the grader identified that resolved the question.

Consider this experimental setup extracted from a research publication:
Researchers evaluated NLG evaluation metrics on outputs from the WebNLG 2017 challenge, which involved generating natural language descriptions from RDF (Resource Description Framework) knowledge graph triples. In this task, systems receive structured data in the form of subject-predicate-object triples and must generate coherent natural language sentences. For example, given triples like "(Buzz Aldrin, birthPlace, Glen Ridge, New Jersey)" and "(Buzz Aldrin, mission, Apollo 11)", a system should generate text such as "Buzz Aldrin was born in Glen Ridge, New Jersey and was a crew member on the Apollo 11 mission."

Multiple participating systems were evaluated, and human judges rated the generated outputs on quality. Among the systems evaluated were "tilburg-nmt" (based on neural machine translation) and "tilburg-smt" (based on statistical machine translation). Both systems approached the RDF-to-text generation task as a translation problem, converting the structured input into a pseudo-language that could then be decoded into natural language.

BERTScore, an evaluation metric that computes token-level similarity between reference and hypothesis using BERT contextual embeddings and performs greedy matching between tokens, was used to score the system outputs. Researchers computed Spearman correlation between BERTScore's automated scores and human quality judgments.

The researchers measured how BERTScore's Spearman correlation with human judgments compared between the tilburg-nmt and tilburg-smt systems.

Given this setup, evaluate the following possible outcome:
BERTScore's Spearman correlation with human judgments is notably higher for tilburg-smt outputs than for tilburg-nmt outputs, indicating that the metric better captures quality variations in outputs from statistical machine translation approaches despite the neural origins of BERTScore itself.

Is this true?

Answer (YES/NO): NO